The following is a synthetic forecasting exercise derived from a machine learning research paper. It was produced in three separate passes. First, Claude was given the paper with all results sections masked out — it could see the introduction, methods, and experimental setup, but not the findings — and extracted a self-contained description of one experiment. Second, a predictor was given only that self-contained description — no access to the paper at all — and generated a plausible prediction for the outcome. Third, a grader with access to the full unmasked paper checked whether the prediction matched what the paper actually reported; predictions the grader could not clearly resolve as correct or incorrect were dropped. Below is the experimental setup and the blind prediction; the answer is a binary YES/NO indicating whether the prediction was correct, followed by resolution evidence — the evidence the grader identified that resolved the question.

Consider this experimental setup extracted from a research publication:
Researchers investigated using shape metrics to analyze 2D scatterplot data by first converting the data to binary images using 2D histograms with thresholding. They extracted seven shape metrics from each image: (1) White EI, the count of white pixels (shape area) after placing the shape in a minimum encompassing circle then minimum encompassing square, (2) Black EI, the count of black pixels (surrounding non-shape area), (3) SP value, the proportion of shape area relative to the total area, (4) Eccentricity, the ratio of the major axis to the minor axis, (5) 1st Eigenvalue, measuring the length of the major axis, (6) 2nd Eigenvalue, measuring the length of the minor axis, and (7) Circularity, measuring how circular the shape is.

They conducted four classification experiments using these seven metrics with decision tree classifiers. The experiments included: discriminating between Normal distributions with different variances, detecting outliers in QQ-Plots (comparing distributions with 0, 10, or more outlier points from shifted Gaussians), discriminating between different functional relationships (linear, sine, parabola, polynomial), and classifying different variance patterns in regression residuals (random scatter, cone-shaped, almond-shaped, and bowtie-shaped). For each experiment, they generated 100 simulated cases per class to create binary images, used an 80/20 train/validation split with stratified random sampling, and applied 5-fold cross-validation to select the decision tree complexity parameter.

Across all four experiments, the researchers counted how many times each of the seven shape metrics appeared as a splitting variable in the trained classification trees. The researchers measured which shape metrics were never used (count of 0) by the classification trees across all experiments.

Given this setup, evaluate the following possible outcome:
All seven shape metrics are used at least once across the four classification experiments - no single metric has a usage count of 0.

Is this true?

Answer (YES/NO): NO